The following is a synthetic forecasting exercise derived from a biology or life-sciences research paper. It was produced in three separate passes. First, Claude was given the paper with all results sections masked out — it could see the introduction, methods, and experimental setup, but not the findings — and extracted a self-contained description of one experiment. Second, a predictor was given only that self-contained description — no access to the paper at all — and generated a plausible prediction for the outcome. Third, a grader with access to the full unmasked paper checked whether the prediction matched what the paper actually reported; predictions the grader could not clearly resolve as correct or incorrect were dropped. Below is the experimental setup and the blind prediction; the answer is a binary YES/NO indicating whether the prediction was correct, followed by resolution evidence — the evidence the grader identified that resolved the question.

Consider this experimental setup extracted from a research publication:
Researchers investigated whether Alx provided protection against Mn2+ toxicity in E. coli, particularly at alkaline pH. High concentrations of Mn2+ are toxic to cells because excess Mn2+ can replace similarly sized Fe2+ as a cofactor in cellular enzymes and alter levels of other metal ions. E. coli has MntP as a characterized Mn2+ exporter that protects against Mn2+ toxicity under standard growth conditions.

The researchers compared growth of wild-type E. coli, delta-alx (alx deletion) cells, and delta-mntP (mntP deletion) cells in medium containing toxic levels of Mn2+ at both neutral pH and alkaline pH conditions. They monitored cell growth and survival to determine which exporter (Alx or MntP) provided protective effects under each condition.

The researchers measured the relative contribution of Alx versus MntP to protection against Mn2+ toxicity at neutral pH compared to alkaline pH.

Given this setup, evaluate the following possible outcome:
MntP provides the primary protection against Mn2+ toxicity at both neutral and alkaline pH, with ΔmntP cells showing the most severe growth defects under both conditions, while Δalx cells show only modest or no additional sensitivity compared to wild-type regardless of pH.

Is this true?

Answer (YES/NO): YES